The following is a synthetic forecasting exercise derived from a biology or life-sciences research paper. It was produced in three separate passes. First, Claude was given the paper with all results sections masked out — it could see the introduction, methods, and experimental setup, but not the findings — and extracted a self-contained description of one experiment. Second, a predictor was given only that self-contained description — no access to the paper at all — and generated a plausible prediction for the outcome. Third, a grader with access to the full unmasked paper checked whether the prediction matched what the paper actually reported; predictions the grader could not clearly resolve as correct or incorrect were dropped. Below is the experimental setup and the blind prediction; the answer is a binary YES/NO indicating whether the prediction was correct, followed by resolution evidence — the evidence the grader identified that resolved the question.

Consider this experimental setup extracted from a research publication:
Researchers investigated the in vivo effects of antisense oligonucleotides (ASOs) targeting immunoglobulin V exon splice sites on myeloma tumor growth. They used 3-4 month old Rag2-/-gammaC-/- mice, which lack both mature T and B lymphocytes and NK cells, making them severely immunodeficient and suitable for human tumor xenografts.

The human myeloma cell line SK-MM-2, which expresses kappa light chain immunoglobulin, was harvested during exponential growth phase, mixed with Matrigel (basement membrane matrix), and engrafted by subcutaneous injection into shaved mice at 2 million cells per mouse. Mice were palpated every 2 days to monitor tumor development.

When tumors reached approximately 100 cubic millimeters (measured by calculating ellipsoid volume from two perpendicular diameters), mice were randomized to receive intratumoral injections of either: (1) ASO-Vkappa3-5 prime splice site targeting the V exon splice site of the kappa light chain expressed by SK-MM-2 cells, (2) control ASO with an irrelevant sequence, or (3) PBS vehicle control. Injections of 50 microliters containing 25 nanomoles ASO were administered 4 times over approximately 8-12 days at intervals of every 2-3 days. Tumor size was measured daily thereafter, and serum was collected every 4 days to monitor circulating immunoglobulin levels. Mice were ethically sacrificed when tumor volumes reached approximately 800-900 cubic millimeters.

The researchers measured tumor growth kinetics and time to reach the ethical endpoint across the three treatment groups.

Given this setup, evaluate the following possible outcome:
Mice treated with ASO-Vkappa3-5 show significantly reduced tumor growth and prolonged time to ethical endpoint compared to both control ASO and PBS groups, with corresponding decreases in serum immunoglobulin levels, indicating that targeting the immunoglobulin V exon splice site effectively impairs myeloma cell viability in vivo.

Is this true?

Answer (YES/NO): YES